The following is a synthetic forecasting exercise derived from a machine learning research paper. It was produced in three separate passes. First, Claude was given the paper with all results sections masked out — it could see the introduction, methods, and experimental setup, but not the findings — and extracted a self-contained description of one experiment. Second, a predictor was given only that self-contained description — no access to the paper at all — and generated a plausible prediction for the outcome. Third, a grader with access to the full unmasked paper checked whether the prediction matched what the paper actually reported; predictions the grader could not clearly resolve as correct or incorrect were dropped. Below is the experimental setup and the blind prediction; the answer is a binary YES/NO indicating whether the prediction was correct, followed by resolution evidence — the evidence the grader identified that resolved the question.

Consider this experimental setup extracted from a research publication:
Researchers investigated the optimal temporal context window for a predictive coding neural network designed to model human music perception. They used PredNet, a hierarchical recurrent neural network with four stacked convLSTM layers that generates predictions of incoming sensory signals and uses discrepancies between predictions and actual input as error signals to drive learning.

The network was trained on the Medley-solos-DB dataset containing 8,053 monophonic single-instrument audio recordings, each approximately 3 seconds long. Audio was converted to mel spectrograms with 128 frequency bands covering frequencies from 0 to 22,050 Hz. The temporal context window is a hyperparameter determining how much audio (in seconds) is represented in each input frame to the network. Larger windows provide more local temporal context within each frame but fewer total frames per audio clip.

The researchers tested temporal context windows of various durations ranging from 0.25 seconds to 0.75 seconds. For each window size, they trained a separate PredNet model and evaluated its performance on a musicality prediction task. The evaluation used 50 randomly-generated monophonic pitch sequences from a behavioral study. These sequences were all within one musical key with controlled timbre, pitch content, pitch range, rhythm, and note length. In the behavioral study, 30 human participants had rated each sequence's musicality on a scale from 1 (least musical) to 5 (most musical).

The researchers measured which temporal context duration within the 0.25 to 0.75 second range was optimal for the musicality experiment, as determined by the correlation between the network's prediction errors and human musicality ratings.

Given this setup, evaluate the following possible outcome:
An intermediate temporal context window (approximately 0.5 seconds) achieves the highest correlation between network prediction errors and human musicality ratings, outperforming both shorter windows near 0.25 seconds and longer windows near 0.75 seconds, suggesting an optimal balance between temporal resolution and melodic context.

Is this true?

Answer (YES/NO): YES